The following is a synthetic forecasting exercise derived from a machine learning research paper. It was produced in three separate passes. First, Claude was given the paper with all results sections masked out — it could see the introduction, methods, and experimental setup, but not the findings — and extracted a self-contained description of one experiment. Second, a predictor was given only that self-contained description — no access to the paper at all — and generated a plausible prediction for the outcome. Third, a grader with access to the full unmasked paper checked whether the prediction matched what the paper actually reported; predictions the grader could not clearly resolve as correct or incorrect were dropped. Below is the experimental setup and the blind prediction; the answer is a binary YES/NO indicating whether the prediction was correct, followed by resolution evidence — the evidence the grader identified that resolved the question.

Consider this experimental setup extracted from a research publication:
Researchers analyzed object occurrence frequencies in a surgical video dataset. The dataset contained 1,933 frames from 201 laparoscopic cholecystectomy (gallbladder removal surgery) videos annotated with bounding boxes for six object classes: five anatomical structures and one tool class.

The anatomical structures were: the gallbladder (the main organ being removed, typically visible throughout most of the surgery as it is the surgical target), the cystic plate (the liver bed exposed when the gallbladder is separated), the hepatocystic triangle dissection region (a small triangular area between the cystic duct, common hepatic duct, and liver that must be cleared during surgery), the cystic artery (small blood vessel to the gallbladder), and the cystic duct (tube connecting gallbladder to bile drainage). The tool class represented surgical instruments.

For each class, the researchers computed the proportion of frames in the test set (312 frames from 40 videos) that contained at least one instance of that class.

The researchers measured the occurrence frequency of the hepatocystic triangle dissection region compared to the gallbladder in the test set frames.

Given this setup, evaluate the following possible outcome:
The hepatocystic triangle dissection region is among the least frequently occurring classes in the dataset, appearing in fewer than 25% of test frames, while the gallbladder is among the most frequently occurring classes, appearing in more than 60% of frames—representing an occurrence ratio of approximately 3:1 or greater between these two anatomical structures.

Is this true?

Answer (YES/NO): NO